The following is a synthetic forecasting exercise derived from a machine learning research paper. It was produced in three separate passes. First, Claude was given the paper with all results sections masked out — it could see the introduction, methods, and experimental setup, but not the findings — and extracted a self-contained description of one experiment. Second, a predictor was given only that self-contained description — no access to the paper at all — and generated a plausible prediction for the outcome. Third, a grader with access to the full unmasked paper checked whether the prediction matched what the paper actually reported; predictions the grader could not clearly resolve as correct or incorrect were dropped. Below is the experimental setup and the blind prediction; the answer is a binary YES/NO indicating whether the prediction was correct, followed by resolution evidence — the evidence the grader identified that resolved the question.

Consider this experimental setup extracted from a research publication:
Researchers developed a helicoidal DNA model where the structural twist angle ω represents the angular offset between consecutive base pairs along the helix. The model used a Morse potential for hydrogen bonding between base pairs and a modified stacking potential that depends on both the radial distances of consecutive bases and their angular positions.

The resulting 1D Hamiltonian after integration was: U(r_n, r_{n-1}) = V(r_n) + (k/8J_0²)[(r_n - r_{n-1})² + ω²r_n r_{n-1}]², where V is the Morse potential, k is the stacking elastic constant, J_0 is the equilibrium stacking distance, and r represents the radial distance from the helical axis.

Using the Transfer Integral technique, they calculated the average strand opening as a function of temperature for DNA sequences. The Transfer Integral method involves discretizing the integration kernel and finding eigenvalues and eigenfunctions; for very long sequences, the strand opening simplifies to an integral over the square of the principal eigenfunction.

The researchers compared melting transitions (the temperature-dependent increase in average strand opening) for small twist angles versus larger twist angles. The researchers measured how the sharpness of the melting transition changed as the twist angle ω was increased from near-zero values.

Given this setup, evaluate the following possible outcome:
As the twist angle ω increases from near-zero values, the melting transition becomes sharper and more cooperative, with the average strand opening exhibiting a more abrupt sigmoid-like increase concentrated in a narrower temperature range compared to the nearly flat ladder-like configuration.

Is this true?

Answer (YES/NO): NO